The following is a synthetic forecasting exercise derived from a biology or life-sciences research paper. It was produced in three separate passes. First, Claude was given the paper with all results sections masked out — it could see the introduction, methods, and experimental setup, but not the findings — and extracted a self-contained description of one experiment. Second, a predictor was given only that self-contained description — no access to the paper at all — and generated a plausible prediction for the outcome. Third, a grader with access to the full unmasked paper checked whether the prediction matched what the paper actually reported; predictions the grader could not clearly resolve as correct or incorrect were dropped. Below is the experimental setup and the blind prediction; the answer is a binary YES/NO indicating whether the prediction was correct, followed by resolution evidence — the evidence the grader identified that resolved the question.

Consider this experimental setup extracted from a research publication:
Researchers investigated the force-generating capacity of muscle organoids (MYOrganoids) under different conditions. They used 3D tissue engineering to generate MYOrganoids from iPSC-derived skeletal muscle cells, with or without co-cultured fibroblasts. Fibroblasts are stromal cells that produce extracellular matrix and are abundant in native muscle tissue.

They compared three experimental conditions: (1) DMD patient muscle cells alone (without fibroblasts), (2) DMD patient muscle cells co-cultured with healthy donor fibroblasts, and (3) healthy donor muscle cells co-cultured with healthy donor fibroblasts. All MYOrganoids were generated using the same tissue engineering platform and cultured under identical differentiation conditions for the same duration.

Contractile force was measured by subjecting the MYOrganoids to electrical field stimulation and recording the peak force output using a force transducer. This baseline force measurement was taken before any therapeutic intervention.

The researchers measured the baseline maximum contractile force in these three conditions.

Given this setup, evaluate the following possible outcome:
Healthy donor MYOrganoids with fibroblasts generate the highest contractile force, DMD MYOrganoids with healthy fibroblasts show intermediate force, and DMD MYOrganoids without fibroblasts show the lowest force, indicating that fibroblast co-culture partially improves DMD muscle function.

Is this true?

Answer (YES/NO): NO